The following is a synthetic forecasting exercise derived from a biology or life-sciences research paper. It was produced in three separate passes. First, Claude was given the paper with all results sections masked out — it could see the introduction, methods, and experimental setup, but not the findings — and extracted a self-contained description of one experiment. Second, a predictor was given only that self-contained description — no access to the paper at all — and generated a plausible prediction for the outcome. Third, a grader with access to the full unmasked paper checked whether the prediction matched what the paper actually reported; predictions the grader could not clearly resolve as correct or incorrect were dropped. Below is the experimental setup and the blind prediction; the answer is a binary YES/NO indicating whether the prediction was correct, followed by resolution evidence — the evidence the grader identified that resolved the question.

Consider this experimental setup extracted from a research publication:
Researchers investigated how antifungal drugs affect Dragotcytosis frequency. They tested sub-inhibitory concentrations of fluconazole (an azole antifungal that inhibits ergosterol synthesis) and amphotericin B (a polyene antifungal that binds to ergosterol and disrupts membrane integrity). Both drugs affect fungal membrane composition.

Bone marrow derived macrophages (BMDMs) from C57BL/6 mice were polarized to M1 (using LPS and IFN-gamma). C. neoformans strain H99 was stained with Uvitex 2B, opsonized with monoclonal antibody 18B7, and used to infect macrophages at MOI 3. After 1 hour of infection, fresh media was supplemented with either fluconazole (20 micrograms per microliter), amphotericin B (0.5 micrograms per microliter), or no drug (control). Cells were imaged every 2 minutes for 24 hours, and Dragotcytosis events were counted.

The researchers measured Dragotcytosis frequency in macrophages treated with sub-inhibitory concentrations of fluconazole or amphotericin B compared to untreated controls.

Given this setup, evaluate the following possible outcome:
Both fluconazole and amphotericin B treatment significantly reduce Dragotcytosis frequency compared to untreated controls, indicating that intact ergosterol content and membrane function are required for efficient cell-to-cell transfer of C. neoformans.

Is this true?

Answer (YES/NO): YES